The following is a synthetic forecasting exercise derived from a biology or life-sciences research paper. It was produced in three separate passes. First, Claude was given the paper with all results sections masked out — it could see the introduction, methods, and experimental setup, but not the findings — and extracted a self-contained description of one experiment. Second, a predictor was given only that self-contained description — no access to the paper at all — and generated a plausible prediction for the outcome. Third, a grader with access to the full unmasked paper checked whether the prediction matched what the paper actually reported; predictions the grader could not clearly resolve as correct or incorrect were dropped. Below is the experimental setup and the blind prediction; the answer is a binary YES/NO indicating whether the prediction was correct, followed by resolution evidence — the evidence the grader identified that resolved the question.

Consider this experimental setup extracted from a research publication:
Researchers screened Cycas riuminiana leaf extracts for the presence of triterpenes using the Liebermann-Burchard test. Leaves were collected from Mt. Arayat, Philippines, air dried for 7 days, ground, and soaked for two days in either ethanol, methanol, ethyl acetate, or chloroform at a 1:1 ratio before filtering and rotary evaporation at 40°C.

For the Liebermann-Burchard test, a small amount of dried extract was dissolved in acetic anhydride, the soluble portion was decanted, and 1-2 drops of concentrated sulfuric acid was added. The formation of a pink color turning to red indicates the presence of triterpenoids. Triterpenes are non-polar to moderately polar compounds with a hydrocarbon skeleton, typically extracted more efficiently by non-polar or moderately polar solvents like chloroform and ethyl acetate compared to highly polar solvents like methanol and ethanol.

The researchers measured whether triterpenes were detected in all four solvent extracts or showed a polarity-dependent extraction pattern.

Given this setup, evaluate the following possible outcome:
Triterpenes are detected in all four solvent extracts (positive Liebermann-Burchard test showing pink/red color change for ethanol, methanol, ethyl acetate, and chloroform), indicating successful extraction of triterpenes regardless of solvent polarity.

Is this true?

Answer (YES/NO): NO